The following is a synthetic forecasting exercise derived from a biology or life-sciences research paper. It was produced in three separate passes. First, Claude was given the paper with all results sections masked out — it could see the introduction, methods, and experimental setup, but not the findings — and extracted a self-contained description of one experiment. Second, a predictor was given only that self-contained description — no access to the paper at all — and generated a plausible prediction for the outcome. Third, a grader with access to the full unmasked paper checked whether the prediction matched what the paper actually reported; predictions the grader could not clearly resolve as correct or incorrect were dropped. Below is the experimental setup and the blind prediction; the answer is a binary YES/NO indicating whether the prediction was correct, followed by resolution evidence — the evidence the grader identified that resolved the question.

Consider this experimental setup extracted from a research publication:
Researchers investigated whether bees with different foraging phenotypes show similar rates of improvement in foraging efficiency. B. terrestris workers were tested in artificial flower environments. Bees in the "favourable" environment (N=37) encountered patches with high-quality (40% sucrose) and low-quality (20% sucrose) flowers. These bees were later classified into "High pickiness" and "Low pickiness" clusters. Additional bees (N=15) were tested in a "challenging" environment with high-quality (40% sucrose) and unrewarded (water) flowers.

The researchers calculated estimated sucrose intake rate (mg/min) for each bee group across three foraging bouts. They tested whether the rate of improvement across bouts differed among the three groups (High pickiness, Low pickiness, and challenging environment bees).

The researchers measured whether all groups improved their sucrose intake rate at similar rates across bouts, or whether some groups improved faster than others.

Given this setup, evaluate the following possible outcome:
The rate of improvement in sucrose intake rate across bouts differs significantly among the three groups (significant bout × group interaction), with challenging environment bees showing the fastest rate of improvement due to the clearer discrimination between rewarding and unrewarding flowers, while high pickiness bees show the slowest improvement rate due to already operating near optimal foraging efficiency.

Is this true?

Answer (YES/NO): NO